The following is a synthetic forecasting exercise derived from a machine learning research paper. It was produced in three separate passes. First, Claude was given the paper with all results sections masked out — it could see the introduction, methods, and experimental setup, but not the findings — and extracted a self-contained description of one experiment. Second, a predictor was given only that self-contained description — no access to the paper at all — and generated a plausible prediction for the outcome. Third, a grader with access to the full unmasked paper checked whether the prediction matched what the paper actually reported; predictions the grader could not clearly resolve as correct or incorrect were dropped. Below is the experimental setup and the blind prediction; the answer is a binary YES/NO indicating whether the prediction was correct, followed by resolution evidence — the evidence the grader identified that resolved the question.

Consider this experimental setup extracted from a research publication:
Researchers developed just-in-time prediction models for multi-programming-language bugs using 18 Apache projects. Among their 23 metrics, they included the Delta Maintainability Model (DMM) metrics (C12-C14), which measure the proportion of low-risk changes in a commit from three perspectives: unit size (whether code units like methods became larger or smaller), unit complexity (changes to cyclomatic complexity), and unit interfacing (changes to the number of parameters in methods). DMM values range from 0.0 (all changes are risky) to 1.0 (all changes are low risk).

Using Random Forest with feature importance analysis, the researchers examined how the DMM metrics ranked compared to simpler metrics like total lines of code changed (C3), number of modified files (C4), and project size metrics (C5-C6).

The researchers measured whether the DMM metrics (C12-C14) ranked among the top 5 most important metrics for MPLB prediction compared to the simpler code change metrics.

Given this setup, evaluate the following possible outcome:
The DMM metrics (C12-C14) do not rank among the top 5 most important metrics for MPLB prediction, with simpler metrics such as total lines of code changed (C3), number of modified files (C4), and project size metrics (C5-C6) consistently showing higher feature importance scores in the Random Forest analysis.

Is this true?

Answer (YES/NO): YES